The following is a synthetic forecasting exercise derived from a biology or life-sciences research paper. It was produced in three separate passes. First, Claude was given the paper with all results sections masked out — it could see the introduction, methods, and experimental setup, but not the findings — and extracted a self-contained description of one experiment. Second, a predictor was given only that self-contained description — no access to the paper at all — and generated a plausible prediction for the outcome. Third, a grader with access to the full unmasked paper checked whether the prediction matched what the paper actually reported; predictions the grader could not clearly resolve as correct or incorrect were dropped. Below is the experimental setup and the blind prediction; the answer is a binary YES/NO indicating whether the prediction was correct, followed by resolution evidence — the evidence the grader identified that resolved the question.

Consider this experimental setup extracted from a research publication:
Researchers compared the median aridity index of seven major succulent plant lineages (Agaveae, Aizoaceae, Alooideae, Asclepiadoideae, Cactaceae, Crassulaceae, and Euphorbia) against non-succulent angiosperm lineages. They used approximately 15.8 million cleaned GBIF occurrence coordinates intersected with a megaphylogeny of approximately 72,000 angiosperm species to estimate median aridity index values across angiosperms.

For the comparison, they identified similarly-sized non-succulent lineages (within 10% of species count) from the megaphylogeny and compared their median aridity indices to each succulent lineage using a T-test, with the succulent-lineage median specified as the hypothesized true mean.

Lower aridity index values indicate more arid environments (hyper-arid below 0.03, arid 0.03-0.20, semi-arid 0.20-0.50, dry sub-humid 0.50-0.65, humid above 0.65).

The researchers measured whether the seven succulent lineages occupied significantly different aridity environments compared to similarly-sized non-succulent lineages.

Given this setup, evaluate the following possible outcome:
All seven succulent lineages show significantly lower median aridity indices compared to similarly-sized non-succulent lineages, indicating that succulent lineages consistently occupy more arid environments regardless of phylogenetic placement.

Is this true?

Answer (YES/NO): YES